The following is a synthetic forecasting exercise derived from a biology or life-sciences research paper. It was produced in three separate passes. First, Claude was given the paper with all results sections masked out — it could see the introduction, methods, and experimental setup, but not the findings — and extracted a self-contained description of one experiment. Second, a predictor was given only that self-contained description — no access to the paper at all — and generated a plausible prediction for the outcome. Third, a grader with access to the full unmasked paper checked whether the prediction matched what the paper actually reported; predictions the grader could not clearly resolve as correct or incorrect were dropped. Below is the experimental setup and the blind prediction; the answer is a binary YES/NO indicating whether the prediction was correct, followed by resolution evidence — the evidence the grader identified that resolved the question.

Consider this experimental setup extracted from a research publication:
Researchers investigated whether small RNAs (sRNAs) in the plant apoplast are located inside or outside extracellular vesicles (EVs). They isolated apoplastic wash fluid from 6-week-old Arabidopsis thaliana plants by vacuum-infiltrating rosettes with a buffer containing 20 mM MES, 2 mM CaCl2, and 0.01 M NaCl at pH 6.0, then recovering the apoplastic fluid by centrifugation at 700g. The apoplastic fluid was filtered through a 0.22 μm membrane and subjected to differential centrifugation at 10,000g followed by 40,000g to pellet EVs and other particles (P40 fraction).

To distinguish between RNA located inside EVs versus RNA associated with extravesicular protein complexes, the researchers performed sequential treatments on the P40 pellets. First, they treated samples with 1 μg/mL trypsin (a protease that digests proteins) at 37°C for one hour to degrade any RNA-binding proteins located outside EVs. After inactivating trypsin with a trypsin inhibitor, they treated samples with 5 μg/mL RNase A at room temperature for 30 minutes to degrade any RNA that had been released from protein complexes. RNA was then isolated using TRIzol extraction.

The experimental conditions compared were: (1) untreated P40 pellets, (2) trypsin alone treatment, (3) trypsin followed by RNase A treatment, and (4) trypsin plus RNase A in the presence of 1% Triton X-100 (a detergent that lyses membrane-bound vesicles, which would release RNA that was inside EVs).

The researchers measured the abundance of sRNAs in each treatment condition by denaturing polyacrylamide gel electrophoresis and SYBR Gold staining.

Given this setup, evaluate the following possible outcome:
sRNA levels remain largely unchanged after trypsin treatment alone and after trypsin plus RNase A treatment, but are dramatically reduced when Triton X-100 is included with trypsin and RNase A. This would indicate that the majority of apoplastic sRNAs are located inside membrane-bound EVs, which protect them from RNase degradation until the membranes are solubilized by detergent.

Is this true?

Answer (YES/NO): NO